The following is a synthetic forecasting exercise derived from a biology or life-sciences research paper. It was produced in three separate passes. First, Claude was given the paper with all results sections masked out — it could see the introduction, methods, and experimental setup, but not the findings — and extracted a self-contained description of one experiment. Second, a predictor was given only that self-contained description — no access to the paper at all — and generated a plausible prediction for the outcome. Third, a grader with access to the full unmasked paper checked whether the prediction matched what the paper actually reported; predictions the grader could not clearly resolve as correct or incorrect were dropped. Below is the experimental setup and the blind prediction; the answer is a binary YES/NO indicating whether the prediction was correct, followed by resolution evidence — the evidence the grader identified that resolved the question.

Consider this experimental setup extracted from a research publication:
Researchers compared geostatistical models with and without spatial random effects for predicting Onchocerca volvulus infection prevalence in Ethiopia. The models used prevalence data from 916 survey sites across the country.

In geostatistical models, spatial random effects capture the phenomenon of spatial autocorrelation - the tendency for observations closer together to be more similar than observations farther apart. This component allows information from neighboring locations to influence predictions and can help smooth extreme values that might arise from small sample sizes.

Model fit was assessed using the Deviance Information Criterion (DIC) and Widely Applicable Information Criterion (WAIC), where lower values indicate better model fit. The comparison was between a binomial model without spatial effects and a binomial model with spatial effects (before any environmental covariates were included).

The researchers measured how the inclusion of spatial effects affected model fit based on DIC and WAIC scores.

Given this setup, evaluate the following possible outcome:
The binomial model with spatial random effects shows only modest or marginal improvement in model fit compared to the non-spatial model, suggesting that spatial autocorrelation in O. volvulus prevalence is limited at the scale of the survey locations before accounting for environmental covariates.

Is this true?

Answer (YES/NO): NO